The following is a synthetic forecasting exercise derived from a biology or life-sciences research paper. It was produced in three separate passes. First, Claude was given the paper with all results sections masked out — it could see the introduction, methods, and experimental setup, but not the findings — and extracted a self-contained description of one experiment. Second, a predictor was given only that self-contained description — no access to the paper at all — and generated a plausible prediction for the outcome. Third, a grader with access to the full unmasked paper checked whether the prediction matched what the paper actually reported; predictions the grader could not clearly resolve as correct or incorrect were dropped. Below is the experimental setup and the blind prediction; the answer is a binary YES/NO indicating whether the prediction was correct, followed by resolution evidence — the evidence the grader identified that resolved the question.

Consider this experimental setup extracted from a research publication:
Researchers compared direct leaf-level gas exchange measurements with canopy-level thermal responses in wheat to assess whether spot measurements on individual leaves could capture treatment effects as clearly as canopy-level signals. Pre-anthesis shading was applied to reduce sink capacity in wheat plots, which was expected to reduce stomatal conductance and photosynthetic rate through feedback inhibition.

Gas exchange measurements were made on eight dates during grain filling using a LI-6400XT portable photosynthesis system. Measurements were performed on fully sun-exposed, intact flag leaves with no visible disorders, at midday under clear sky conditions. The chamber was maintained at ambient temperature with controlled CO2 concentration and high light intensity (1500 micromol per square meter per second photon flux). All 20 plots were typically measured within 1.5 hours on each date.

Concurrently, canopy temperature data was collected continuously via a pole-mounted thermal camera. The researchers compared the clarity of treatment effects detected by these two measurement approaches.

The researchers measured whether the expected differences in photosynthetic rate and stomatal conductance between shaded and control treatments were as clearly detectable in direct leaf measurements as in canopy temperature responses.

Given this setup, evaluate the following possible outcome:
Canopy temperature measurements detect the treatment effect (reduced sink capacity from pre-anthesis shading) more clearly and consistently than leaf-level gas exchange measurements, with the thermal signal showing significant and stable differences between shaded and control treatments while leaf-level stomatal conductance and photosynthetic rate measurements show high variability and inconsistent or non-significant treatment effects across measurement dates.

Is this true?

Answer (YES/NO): YES